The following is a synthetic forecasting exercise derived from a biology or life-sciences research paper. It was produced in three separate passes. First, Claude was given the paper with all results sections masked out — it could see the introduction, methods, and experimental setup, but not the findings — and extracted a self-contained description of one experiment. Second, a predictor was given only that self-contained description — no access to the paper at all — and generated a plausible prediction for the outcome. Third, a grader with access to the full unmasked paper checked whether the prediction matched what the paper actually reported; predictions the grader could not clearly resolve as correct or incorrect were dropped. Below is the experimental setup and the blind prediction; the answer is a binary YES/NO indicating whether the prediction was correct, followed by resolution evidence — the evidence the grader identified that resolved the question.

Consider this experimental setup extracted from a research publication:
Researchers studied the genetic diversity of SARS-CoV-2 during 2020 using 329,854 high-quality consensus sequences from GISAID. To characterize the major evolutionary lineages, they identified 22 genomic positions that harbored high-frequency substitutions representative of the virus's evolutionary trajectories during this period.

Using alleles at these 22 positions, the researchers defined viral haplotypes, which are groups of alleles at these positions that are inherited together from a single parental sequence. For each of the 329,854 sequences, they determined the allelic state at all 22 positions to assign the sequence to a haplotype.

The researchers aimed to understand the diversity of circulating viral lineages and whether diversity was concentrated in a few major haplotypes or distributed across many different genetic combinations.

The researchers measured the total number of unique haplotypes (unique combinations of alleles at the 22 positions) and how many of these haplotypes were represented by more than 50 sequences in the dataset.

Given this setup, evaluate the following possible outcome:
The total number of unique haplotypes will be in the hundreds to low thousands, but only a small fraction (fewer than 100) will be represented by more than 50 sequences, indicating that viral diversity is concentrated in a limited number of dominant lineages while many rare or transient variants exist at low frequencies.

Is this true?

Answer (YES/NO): YES